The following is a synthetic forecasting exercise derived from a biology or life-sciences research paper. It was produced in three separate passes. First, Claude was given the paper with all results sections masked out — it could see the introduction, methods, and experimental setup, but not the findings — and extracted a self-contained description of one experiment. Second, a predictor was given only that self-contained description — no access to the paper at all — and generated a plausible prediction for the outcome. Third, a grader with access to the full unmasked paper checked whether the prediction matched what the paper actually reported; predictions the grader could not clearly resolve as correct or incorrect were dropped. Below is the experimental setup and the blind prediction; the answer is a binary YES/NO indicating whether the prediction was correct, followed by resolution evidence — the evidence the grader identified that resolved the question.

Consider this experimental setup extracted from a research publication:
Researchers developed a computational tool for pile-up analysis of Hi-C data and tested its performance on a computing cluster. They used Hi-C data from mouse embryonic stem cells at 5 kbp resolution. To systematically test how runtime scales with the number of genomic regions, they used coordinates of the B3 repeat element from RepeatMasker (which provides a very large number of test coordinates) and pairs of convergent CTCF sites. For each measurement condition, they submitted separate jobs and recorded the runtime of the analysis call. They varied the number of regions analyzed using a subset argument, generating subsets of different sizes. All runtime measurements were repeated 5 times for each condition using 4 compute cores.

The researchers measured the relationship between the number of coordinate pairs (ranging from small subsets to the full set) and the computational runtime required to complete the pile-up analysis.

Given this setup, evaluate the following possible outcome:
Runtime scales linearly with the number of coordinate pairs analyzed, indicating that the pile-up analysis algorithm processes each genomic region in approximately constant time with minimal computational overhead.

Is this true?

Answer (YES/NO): NO